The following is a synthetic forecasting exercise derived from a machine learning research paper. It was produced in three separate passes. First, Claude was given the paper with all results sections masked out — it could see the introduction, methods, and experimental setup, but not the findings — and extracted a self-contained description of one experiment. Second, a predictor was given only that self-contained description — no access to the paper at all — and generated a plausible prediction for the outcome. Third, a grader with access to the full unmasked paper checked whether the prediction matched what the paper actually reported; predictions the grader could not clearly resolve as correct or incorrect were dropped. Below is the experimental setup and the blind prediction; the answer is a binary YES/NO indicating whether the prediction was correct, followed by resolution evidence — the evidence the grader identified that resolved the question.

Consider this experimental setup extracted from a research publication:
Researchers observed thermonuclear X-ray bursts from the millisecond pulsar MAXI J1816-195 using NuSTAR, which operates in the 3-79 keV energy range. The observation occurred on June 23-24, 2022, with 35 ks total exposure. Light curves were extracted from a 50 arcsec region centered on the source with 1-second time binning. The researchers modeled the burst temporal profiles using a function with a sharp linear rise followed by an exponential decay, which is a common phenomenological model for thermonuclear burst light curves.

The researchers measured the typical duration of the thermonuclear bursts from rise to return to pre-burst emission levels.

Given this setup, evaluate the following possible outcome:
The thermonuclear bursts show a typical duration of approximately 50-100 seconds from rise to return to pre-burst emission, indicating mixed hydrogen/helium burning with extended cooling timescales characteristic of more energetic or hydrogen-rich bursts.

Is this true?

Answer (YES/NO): NO